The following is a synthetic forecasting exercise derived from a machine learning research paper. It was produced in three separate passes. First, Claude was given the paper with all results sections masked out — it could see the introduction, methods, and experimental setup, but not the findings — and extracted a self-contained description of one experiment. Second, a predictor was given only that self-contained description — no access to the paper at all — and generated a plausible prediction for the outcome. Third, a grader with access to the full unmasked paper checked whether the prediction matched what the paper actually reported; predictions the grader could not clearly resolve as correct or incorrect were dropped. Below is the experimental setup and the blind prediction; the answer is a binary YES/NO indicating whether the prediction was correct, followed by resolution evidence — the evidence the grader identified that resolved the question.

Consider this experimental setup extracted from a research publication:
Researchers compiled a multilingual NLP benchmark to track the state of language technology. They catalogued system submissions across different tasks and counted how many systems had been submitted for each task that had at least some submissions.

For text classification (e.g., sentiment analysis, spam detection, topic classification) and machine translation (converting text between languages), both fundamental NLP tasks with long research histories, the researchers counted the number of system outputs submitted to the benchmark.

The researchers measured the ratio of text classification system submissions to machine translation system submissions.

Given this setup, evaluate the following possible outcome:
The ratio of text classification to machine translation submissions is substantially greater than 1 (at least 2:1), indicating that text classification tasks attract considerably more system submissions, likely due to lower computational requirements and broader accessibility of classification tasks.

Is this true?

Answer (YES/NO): NO